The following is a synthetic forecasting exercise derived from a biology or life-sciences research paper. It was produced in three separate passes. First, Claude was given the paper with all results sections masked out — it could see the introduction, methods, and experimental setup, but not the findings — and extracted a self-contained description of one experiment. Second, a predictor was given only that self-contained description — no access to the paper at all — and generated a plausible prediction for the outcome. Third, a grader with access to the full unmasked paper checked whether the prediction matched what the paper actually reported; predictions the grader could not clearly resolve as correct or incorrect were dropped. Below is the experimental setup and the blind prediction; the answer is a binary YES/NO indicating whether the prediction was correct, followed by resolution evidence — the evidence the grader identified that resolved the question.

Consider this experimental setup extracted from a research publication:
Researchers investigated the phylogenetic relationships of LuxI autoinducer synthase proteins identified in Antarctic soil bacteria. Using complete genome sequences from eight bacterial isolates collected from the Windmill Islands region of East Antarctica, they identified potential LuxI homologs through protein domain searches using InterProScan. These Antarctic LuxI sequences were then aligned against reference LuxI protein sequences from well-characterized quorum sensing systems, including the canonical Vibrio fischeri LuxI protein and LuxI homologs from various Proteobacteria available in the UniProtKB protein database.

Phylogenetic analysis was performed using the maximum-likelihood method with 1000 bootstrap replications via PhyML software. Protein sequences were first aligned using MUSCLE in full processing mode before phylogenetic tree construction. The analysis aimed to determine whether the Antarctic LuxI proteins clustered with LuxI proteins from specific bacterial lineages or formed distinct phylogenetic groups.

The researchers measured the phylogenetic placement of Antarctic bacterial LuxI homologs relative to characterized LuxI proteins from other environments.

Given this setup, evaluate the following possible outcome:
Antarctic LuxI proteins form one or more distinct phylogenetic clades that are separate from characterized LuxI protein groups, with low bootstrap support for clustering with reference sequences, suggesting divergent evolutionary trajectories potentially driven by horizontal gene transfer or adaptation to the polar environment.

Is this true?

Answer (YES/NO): NO